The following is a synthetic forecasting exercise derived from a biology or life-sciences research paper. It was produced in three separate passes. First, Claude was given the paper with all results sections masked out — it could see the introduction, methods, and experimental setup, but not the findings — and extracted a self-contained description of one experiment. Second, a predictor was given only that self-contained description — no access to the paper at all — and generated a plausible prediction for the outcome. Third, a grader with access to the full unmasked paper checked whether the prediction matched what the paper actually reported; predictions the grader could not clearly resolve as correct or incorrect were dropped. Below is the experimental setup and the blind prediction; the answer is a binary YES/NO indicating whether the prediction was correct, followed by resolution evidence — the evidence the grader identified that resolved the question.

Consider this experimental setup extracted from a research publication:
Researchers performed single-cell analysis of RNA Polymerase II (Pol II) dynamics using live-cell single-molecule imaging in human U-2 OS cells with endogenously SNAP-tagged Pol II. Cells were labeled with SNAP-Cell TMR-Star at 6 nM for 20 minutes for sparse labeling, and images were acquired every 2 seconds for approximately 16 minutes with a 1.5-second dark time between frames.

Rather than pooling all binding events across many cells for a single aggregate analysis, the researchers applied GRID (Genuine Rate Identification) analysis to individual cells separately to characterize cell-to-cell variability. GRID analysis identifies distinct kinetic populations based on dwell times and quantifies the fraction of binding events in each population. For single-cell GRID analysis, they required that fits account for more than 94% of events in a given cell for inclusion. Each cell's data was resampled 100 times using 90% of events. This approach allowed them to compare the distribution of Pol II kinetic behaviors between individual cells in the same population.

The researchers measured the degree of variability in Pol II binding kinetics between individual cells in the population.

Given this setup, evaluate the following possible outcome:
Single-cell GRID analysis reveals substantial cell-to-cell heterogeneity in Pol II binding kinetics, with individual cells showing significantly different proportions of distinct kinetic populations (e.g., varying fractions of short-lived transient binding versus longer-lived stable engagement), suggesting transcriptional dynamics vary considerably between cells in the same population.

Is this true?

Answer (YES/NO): YES